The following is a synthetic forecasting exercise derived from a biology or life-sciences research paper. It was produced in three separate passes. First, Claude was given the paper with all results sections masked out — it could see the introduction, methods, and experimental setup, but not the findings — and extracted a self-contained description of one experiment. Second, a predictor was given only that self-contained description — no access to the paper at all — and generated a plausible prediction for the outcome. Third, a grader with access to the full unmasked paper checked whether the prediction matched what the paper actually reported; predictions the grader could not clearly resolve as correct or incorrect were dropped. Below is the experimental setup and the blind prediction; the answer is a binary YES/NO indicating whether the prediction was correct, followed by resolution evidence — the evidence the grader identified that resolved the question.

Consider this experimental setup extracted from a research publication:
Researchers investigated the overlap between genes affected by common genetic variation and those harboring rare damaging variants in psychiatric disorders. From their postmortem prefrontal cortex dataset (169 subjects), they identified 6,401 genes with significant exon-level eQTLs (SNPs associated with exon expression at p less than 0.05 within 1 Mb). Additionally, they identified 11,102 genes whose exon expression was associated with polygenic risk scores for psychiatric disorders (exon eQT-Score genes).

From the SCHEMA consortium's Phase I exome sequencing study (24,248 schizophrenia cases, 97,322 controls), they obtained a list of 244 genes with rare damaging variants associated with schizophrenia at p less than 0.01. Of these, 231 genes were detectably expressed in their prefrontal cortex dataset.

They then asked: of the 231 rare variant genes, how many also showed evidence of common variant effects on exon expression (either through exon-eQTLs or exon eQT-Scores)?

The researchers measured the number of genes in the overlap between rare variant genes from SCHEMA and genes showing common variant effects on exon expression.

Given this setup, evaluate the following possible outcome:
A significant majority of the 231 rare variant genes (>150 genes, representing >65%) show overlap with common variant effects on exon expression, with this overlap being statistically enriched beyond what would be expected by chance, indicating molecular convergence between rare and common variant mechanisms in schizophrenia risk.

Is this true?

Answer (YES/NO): NO